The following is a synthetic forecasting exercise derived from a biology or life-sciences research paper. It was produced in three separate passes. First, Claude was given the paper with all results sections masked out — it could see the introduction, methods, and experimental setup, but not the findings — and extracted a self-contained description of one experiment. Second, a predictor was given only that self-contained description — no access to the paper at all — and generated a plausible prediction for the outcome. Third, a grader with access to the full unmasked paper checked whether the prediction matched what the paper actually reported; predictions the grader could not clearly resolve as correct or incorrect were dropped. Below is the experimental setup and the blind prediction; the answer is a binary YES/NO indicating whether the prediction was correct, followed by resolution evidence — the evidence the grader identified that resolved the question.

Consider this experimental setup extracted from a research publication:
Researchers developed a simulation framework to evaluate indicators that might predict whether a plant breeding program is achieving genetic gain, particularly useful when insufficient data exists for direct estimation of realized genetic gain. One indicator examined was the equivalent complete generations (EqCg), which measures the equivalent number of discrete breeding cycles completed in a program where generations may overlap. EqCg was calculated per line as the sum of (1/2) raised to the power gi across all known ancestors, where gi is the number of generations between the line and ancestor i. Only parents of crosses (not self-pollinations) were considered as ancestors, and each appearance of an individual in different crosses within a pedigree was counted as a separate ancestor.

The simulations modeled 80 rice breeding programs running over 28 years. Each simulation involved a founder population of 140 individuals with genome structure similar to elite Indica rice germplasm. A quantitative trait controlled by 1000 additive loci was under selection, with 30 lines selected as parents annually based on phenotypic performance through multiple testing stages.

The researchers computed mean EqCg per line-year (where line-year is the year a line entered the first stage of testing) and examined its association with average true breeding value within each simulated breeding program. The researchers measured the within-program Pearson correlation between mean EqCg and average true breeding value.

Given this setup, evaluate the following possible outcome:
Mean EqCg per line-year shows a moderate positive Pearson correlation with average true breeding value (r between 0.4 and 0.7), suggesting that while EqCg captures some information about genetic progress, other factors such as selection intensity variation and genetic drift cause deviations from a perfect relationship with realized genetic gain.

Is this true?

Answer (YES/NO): NO